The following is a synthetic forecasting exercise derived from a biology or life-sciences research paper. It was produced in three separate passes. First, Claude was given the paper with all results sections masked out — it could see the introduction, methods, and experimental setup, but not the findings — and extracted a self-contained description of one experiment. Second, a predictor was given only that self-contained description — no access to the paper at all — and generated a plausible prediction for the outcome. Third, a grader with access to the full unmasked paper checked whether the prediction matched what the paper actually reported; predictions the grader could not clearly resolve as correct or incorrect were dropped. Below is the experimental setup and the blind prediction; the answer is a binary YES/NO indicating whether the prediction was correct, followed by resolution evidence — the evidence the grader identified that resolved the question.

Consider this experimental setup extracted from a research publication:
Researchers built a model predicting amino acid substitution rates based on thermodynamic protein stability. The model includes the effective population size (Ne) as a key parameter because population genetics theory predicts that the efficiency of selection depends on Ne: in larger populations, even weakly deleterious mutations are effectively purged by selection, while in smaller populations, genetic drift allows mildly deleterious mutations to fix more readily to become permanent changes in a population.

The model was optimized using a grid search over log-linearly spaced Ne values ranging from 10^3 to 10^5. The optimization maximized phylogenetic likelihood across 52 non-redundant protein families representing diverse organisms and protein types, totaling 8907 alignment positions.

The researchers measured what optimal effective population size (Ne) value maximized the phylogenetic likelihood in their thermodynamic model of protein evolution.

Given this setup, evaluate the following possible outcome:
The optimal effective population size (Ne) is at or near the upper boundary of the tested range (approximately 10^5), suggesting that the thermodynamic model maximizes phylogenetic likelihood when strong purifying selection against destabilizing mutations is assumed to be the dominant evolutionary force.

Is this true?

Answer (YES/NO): NO